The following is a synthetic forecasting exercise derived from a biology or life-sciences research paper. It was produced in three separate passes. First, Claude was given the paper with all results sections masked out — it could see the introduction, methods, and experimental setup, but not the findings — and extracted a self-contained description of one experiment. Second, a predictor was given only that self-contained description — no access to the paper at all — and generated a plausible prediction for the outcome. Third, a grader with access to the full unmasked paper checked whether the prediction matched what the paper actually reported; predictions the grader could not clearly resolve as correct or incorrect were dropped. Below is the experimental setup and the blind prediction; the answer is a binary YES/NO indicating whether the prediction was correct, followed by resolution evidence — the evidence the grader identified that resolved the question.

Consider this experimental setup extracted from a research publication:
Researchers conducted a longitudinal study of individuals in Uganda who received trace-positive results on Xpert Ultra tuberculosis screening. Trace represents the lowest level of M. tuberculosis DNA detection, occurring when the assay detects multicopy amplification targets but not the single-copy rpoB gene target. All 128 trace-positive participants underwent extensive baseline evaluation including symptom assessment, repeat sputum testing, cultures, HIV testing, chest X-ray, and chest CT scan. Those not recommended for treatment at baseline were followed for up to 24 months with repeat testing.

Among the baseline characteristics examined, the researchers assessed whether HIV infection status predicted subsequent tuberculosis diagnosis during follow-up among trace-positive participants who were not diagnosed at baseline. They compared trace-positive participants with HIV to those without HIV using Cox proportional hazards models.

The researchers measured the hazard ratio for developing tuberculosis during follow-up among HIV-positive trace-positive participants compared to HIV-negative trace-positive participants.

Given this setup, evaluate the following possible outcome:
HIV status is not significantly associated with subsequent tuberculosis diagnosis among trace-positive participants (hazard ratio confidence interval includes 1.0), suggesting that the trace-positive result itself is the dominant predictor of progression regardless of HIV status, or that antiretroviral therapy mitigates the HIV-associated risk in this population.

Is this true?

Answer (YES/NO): YES